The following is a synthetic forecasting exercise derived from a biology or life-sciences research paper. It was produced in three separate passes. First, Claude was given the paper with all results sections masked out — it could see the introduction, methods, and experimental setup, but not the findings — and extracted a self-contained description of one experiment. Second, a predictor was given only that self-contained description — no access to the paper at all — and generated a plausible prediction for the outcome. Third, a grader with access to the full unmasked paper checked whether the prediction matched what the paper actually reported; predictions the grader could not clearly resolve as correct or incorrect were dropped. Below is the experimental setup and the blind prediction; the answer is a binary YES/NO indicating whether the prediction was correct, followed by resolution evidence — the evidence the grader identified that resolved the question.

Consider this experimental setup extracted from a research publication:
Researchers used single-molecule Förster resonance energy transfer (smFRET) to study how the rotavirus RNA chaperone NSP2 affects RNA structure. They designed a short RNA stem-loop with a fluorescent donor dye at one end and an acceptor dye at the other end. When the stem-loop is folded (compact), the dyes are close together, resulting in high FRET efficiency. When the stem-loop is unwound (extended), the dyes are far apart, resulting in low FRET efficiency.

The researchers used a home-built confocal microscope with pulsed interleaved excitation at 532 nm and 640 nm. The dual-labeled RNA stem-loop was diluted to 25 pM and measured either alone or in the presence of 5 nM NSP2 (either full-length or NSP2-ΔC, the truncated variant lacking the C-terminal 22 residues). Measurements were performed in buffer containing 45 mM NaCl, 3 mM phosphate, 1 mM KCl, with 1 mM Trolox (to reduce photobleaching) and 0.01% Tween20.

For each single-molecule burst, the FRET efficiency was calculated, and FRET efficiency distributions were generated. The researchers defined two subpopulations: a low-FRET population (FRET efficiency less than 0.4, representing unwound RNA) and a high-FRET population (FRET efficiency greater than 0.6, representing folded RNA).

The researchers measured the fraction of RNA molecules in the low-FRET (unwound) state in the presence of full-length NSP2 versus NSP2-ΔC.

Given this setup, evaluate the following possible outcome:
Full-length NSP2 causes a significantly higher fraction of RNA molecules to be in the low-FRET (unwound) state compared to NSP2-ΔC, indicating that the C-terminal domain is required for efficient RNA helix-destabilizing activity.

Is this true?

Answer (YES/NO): NO